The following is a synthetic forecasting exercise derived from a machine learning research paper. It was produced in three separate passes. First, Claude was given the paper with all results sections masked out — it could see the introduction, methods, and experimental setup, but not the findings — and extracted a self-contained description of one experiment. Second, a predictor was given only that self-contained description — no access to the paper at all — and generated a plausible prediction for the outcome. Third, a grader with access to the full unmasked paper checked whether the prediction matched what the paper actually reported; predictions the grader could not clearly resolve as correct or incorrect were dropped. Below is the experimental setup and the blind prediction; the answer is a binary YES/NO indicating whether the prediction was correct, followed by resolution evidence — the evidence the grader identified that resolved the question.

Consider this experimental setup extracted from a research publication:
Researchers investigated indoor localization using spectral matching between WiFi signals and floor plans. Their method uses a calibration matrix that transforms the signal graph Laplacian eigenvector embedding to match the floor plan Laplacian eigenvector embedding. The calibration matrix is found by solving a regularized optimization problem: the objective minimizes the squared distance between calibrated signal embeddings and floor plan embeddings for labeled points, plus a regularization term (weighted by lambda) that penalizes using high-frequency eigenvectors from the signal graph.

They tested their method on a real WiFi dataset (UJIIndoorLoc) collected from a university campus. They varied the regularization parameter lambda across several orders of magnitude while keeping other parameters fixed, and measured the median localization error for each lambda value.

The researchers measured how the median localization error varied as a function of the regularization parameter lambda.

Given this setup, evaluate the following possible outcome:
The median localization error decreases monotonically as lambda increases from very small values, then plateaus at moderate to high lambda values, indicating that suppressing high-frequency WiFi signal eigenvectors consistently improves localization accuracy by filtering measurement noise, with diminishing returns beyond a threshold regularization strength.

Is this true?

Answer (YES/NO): NO